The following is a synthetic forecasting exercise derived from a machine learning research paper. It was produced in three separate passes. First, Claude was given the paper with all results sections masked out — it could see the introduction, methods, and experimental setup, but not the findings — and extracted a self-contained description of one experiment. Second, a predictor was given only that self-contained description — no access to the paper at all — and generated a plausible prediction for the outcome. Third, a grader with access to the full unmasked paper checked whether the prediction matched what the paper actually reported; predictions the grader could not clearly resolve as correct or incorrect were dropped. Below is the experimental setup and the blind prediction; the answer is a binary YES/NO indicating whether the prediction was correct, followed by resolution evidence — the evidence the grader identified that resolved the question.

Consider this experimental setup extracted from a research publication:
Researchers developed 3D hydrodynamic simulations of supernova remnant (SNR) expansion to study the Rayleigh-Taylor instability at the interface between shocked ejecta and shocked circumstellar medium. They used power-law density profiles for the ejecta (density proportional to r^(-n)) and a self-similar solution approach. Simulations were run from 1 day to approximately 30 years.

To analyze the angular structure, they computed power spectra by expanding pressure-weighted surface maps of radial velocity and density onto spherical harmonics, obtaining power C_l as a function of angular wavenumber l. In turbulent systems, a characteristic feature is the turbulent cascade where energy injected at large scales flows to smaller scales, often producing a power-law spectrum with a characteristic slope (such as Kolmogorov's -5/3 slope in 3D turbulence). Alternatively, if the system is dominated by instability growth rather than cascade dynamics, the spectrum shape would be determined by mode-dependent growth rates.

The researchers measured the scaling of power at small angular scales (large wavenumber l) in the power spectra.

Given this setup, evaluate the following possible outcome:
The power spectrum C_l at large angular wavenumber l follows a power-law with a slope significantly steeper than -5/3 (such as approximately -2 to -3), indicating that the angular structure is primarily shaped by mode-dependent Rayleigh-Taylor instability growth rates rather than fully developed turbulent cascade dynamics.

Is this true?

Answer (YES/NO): YES